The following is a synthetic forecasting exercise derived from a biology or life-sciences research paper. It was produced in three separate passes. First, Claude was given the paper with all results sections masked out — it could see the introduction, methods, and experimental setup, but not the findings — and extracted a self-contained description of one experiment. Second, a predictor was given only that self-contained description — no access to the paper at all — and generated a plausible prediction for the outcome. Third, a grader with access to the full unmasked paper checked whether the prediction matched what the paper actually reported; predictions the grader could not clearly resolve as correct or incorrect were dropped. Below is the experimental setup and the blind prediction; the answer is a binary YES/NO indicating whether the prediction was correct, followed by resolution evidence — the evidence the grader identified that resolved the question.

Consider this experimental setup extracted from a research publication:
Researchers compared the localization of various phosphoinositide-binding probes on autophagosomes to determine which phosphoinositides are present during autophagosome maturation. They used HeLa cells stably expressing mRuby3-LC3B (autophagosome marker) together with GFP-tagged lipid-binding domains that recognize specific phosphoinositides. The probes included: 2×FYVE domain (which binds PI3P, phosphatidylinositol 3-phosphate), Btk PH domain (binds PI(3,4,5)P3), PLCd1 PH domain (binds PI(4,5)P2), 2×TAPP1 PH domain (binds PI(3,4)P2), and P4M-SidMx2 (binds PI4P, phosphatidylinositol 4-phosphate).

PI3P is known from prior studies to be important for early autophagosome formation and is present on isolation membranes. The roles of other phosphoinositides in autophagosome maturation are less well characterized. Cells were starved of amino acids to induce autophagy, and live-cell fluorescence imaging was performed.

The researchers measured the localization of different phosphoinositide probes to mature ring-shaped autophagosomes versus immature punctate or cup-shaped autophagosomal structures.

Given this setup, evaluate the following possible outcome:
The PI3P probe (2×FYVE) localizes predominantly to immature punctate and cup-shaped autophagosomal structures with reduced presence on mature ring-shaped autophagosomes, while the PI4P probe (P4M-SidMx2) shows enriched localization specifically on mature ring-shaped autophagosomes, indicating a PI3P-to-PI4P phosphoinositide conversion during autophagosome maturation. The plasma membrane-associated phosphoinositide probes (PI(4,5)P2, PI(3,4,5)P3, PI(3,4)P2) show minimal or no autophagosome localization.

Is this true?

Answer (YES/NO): YES